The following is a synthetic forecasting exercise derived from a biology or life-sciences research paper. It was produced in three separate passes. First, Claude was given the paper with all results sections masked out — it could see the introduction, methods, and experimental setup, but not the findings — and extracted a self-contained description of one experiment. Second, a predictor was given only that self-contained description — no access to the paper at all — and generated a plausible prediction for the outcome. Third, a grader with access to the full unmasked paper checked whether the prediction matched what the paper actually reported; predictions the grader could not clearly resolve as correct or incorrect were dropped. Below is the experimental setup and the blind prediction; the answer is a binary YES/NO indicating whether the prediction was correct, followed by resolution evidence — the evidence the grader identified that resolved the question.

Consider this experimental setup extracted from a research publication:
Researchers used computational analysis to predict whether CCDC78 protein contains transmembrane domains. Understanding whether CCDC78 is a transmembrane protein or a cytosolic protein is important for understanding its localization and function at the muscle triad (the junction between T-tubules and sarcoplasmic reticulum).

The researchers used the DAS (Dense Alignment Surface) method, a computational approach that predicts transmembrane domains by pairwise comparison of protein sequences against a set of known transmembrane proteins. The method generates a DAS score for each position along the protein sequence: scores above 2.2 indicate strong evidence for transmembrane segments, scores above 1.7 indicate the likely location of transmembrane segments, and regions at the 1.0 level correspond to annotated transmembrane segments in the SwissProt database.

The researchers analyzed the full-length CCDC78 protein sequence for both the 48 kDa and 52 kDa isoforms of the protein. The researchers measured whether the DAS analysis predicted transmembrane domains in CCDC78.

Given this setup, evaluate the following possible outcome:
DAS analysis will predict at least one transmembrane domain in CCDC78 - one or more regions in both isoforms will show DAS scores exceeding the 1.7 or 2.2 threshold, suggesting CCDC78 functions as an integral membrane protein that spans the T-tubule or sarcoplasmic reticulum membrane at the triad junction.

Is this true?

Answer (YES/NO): YES